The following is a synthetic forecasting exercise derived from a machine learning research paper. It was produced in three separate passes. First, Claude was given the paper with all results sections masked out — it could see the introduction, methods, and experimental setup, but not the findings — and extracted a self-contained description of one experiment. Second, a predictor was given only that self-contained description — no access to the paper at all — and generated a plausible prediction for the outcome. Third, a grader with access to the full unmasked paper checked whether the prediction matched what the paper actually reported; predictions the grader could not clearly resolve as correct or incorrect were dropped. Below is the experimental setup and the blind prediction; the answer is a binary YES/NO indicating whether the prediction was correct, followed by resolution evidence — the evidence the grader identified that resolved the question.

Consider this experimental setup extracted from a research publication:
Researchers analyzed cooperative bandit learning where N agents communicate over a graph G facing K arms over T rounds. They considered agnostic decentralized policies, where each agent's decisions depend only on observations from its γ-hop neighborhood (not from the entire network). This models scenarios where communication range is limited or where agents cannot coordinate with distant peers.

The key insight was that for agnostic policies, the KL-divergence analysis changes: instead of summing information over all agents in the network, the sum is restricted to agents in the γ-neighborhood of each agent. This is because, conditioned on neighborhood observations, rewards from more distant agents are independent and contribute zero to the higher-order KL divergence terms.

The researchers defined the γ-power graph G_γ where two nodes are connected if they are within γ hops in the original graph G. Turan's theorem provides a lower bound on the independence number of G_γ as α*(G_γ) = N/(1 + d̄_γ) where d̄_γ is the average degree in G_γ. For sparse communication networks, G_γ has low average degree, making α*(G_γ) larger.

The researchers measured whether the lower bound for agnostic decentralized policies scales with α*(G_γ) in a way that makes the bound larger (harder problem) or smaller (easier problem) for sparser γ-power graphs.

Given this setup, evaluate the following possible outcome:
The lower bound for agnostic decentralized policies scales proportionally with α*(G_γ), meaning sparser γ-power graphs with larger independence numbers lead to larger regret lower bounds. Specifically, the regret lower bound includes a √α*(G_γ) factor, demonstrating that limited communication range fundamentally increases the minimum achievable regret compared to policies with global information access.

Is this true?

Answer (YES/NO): YES